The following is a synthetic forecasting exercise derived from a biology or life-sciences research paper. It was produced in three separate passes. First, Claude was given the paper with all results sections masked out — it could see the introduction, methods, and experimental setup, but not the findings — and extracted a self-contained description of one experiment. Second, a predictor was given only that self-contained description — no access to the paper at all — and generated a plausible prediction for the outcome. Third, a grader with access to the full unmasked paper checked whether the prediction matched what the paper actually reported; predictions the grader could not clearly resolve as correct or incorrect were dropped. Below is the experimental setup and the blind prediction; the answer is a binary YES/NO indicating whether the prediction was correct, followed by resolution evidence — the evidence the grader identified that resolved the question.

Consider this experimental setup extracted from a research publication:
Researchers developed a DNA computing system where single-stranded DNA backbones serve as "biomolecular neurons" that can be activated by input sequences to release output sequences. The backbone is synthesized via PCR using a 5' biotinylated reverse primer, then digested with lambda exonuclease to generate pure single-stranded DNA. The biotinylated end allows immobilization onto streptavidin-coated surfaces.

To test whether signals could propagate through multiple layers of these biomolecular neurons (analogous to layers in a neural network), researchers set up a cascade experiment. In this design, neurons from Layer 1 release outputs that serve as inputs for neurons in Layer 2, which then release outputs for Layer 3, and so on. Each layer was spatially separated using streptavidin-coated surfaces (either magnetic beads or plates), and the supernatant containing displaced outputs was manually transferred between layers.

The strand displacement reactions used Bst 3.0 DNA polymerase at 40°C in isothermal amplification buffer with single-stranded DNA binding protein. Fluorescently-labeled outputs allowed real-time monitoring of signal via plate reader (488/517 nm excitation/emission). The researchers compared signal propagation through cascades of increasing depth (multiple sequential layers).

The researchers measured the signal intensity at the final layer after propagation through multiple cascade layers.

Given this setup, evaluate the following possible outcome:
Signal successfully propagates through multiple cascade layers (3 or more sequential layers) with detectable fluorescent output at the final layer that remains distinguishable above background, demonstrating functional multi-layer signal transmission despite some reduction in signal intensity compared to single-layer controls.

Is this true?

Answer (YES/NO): NO